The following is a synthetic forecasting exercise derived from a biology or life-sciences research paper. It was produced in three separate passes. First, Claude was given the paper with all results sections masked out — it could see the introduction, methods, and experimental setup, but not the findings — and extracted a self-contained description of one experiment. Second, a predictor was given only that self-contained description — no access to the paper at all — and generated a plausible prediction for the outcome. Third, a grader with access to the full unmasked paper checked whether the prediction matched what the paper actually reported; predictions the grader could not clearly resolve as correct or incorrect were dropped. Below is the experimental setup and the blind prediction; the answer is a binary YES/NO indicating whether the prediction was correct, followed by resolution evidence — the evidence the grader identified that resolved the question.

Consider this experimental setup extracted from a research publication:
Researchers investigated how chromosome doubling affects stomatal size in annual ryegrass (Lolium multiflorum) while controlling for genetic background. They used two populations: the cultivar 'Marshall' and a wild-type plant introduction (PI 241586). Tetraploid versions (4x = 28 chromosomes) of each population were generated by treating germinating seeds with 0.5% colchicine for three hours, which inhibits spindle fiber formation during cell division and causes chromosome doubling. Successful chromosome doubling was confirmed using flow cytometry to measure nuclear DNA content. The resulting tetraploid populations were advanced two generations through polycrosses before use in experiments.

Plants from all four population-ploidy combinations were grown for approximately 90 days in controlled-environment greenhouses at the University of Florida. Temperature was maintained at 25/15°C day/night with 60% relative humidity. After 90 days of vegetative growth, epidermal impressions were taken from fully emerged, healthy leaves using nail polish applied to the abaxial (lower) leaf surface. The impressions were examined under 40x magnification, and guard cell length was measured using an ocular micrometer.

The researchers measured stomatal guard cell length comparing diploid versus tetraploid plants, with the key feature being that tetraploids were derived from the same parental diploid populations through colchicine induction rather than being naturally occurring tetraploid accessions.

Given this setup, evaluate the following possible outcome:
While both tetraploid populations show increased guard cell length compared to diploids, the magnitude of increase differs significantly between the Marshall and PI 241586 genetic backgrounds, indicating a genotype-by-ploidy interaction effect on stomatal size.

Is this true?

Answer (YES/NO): NO